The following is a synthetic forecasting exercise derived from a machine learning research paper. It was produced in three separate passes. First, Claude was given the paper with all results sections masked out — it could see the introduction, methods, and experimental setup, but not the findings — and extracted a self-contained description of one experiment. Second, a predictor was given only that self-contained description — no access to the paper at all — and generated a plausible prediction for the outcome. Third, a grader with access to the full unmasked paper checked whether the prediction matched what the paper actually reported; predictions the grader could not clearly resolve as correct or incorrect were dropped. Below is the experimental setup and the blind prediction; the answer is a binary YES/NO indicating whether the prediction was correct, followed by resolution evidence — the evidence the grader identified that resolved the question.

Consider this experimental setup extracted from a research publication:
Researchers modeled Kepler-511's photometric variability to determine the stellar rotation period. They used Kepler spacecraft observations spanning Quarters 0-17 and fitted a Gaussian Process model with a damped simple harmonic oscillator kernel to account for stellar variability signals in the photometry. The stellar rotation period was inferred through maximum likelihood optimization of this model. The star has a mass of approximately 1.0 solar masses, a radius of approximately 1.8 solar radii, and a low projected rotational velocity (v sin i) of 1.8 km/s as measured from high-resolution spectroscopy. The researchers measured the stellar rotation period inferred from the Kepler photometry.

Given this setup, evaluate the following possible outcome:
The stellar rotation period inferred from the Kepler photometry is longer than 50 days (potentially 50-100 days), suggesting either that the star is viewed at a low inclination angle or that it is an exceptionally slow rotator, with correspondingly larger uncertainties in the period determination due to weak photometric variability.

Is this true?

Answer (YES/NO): NO